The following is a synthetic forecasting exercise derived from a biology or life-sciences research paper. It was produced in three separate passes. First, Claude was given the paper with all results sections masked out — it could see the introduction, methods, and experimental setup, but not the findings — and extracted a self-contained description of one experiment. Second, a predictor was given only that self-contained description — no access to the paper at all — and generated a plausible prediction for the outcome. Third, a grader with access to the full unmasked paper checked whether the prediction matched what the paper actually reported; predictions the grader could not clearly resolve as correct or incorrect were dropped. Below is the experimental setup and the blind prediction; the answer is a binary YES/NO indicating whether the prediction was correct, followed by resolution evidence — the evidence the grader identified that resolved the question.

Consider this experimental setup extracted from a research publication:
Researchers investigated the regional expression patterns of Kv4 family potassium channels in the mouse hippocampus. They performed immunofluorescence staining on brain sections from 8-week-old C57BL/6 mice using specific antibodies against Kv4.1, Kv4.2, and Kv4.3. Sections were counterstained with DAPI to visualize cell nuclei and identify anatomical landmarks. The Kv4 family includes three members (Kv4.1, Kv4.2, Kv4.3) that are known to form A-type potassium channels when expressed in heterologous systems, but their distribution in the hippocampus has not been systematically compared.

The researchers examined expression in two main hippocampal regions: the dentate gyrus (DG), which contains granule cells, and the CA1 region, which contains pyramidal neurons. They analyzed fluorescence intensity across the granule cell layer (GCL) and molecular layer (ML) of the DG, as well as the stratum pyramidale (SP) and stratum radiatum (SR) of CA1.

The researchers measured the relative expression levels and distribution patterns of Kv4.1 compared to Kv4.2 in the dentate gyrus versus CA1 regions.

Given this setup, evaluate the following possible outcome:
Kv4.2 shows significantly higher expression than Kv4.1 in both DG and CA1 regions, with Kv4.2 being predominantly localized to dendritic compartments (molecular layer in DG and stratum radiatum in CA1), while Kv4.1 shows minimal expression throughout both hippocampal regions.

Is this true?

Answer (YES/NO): NO